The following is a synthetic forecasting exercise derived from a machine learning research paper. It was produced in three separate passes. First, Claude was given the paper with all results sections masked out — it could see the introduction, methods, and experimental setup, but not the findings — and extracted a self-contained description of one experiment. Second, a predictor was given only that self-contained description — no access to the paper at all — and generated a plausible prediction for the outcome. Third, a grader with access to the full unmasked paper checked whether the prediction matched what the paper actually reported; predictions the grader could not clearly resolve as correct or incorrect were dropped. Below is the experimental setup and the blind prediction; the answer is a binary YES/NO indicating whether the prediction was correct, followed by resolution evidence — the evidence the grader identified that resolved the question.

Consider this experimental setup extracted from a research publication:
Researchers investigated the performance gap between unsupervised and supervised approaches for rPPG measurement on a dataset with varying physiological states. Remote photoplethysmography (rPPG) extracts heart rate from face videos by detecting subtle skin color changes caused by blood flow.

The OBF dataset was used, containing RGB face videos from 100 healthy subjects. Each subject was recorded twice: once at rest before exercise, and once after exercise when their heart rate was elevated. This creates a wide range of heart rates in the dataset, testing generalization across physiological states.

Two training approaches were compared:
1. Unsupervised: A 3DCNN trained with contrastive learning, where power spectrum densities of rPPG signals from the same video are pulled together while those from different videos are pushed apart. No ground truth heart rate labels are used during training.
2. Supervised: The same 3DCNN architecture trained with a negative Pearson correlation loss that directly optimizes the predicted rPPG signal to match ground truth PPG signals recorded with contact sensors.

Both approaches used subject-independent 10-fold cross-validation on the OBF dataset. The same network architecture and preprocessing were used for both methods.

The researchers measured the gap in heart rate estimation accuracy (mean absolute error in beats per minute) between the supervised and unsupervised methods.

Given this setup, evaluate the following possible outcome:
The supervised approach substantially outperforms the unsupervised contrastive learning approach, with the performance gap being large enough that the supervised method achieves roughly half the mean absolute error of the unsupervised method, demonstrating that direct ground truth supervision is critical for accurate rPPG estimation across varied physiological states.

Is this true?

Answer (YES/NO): NO